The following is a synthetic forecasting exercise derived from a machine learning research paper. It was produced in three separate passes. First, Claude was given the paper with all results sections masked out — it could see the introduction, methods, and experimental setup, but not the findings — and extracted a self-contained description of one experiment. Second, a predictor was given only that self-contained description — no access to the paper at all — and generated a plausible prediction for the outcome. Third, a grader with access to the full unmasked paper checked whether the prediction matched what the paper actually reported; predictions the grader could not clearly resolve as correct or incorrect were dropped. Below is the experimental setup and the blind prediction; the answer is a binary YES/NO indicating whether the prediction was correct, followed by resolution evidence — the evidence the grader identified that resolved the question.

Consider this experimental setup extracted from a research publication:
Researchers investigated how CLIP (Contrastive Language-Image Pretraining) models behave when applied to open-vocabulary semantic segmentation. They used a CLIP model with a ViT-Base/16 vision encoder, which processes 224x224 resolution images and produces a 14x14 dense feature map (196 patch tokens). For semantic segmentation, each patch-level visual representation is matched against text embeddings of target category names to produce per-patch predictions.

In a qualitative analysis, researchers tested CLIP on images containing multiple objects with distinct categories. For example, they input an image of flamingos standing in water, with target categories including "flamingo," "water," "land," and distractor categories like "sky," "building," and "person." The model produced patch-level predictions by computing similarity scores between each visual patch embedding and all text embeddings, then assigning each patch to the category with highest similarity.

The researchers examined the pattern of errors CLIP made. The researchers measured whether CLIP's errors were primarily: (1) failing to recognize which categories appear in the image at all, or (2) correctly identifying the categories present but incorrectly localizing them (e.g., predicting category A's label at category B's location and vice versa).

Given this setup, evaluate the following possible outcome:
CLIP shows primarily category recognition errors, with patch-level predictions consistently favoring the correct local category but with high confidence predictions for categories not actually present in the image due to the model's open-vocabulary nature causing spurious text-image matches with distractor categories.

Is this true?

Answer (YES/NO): NO